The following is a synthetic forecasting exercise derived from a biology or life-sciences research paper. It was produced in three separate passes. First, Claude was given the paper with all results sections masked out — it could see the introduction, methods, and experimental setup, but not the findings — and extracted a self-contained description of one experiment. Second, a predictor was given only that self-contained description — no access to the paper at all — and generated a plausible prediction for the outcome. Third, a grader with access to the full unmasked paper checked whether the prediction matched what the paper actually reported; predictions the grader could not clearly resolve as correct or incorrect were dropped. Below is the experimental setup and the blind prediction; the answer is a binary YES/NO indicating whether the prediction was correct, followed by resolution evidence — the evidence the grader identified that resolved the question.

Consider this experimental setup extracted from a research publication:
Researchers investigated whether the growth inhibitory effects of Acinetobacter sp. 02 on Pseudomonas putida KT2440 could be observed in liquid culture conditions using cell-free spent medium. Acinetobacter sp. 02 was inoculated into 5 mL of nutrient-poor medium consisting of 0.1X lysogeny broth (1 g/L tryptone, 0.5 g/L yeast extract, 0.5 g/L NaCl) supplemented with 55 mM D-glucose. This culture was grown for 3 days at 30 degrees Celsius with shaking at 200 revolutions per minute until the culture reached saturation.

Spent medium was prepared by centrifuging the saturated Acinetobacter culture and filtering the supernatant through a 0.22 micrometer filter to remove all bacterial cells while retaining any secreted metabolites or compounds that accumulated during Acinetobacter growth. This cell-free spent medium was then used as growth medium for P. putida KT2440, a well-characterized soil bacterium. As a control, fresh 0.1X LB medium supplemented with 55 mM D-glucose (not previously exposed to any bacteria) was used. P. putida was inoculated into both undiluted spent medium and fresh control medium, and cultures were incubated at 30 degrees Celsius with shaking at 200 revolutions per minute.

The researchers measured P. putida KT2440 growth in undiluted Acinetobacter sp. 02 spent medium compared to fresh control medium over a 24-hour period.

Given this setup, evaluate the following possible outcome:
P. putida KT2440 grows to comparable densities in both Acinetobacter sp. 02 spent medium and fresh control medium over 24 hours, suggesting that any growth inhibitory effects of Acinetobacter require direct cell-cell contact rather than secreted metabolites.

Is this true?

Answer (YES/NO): NO